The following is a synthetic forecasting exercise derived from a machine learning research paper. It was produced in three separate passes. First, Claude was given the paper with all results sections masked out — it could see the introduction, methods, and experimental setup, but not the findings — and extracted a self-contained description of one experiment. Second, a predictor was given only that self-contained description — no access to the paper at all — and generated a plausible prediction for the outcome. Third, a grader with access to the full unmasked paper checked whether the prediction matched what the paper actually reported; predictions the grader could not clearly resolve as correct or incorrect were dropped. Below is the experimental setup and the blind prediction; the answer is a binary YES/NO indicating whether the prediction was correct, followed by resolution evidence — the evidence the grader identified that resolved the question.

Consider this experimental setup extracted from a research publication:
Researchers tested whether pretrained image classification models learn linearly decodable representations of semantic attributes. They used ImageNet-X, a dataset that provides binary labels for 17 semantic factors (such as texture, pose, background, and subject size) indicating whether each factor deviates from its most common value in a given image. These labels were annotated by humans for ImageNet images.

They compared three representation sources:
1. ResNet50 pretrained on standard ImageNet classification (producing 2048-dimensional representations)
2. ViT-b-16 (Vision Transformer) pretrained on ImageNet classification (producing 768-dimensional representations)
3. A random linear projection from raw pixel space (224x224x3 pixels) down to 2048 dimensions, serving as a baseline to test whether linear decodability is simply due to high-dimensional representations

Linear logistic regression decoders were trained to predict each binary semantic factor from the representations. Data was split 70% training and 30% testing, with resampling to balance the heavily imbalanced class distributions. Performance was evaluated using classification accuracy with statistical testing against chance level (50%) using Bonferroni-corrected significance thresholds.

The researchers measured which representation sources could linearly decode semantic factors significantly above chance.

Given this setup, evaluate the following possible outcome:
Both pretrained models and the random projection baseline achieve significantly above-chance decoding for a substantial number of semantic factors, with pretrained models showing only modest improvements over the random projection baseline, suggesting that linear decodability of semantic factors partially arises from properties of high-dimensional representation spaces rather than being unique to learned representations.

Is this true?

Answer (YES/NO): NO